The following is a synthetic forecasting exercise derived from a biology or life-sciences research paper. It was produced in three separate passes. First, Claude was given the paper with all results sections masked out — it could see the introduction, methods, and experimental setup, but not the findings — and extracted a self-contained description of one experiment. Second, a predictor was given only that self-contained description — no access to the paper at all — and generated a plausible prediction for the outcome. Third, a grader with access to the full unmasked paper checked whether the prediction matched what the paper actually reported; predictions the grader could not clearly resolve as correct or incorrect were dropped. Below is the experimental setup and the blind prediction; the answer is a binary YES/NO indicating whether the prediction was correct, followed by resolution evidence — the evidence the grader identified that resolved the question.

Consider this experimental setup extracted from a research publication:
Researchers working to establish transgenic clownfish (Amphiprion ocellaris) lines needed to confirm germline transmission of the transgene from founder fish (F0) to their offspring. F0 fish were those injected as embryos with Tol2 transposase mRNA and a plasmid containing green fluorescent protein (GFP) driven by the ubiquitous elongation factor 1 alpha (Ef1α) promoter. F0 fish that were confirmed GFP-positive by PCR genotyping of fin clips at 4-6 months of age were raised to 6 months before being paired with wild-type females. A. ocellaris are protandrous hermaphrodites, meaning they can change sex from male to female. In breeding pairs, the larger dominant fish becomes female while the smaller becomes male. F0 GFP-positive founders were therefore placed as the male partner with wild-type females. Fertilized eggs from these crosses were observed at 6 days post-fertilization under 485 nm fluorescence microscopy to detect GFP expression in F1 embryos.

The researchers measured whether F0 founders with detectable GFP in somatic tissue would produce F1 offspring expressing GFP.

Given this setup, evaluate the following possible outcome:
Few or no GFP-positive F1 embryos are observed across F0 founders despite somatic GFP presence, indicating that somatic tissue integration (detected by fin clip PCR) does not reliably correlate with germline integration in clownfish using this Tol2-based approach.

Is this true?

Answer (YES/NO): NO